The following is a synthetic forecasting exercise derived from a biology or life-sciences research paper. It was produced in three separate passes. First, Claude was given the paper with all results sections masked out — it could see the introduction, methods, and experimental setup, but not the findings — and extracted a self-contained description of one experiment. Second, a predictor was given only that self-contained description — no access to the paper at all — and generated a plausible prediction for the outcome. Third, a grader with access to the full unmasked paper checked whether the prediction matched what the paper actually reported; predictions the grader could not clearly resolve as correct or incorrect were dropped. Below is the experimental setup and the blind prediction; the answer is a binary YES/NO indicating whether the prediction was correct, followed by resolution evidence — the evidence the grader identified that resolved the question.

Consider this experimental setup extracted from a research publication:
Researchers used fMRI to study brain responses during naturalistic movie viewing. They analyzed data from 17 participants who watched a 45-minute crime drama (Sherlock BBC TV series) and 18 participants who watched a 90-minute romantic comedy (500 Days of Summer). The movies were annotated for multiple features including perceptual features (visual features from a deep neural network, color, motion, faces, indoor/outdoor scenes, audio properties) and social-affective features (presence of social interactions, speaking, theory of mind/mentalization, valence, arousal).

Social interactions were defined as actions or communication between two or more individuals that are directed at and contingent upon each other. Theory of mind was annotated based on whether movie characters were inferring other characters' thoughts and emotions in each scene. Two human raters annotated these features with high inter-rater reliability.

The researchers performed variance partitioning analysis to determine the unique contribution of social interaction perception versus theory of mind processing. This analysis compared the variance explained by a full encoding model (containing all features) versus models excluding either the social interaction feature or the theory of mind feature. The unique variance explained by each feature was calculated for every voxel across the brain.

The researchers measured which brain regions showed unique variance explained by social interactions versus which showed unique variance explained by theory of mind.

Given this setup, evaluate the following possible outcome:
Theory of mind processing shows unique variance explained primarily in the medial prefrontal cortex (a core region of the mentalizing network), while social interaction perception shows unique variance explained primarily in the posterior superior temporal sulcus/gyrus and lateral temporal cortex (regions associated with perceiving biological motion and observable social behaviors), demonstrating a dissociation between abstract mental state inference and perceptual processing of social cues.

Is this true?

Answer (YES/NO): NO